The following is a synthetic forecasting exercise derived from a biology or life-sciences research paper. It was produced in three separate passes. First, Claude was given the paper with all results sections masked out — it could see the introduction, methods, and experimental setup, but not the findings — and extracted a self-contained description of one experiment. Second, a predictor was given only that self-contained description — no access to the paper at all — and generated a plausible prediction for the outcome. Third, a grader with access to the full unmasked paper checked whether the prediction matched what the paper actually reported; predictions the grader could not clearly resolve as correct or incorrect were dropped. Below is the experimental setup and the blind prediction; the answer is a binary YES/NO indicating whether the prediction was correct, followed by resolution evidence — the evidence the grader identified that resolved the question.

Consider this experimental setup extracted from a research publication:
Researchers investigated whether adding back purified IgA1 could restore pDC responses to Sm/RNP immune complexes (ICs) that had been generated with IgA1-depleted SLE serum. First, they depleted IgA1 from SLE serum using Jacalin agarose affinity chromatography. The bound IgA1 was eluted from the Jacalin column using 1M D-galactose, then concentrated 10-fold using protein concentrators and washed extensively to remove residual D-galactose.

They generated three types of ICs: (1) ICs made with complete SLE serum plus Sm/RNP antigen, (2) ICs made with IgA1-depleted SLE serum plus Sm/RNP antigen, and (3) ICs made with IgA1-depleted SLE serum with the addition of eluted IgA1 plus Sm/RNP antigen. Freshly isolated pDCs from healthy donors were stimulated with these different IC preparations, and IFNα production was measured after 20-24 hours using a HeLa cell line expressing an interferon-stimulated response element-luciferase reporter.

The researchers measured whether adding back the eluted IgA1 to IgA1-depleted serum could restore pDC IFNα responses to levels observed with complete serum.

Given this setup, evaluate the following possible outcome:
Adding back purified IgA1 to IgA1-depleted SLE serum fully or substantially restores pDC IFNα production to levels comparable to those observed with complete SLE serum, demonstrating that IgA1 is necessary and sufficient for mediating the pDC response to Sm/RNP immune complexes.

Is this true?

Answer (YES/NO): NO